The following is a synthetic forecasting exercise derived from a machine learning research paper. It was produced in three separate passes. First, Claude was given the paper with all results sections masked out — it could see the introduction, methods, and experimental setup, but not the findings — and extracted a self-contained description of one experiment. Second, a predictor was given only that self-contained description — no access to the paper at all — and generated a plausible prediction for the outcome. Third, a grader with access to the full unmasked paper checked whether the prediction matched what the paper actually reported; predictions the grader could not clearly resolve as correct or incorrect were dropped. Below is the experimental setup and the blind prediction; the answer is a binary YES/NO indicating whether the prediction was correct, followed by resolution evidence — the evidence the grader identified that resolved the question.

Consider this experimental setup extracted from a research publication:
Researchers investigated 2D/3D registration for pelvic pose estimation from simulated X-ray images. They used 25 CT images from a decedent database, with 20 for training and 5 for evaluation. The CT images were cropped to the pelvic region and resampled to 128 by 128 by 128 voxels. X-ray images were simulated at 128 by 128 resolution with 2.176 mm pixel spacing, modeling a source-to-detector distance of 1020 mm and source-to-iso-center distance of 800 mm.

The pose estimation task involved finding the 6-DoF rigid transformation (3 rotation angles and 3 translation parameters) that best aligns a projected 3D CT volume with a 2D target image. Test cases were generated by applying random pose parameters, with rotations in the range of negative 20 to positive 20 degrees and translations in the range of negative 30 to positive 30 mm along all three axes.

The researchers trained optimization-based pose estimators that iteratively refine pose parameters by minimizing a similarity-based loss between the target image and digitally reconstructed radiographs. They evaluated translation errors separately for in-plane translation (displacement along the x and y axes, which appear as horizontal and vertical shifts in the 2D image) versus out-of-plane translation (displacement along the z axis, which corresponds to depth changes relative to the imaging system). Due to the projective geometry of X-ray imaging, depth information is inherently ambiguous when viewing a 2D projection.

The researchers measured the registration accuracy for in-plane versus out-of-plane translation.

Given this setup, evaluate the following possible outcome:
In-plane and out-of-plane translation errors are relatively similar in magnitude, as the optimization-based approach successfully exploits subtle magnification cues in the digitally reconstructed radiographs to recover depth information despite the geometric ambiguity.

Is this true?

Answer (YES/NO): NO